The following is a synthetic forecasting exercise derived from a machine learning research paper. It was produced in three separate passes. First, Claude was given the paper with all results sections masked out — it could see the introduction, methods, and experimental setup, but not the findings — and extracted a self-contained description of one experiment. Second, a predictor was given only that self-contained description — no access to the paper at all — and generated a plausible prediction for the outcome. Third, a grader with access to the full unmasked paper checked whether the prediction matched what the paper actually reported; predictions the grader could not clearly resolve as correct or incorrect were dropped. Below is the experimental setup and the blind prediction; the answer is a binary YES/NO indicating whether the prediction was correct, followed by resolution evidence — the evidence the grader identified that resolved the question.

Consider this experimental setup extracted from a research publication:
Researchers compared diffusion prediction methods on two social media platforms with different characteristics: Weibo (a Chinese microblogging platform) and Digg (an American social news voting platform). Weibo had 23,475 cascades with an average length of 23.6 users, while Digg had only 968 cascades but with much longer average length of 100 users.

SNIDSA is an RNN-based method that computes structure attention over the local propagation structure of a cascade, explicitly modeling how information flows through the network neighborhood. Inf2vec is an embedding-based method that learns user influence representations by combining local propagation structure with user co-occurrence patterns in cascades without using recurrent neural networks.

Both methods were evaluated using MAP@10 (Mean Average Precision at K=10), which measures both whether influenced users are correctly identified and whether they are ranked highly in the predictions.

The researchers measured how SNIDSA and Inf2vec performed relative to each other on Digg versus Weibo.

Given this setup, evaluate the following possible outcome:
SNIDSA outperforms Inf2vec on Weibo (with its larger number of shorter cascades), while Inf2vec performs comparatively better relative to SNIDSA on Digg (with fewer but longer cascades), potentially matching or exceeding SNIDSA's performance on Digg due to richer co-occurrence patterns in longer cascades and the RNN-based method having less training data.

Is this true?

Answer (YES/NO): YES